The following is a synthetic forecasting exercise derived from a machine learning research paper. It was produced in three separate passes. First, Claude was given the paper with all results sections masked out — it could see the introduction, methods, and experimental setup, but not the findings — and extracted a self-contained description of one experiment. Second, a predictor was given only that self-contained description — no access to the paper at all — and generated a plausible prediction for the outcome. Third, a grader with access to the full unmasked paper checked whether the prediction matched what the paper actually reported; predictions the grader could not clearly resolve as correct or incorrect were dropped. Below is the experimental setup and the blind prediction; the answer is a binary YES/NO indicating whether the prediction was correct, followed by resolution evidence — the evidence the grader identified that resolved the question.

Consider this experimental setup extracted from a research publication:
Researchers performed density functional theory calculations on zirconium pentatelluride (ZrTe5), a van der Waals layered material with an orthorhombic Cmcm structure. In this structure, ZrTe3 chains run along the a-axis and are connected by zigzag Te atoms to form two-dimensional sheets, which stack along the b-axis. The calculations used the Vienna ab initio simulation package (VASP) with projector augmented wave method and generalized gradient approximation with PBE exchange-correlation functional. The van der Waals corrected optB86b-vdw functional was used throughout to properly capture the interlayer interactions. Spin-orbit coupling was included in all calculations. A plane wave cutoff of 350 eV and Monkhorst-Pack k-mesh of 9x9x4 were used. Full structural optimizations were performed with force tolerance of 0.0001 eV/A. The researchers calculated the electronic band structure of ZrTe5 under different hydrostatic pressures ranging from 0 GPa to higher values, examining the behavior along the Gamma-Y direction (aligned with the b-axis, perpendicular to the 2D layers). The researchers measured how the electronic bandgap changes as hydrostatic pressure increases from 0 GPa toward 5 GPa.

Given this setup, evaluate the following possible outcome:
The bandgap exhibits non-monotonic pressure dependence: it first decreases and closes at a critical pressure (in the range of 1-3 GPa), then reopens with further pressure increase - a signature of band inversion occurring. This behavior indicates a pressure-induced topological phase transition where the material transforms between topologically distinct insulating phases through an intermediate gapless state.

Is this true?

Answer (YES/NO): NO